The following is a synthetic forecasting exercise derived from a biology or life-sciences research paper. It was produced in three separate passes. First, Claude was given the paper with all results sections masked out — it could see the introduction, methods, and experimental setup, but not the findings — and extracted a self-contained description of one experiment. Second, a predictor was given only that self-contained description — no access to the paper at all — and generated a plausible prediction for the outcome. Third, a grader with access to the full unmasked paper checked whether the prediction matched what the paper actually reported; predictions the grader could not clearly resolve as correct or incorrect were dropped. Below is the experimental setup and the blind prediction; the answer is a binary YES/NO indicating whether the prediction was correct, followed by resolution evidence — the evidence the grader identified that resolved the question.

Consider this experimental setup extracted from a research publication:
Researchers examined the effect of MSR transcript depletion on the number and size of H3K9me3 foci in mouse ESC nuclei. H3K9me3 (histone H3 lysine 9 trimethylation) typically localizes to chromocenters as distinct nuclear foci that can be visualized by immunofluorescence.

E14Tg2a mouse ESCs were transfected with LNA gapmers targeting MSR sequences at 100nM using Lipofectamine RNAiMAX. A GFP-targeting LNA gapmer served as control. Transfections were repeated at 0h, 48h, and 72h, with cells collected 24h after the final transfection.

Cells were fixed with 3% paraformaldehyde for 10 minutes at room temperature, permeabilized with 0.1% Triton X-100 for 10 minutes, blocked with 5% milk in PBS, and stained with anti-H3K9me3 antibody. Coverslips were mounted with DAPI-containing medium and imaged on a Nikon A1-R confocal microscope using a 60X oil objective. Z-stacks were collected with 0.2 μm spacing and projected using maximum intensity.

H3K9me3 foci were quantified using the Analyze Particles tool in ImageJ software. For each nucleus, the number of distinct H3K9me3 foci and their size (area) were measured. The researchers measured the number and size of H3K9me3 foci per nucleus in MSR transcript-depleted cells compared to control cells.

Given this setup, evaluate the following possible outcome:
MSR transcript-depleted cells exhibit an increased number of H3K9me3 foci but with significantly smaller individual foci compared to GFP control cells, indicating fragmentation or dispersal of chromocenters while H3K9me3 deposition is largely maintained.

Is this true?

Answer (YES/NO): NO